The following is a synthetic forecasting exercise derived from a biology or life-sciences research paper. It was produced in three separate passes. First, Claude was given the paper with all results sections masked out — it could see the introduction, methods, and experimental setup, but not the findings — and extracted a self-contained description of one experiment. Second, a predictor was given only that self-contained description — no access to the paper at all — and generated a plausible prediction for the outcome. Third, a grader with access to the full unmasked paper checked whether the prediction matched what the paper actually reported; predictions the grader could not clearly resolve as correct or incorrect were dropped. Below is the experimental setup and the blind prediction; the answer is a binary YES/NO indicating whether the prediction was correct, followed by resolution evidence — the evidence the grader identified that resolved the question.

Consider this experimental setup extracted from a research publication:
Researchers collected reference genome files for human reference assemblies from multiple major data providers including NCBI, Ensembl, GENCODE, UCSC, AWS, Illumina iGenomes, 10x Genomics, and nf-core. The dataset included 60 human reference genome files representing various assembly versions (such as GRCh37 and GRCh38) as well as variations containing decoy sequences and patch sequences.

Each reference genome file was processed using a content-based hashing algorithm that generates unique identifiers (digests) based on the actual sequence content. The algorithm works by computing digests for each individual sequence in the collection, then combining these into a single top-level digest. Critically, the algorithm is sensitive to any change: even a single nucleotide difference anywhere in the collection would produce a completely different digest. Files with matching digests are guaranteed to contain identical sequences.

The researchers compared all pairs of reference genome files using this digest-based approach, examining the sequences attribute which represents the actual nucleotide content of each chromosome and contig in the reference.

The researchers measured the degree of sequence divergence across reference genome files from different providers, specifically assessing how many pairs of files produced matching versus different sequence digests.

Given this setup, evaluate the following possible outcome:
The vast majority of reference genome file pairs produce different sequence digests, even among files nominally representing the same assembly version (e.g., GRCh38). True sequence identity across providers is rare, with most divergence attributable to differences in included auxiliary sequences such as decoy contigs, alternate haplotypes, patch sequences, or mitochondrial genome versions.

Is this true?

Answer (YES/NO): YES